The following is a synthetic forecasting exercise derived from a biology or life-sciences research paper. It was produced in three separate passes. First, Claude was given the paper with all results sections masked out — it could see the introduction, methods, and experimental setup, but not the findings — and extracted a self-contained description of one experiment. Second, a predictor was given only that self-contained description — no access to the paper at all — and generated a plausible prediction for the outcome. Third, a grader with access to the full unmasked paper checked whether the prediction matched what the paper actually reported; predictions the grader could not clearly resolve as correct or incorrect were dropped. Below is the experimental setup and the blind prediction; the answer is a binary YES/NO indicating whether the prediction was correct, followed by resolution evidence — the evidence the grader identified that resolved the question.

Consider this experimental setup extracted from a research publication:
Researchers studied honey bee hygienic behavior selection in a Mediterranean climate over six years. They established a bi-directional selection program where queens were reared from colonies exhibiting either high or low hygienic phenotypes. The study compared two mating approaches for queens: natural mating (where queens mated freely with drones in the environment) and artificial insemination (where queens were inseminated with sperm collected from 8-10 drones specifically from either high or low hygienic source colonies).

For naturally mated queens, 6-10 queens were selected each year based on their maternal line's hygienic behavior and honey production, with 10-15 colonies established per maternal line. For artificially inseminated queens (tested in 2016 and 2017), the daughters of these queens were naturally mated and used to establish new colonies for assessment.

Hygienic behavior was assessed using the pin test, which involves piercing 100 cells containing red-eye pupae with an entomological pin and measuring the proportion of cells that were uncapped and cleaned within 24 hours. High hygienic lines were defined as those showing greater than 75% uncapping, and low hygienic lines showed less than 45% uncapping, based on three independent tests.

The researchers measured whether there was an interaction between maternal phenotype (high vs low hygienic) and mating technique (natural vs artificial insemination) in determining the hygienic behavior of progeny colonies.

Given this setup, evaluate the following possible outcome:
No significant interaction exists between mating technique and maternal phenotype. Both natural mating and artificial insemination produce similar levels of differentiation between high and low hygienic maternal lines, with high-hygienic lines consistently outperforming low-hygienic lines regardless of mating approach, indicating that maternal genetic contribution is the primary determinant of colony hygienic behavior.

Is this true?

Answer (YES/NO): NO